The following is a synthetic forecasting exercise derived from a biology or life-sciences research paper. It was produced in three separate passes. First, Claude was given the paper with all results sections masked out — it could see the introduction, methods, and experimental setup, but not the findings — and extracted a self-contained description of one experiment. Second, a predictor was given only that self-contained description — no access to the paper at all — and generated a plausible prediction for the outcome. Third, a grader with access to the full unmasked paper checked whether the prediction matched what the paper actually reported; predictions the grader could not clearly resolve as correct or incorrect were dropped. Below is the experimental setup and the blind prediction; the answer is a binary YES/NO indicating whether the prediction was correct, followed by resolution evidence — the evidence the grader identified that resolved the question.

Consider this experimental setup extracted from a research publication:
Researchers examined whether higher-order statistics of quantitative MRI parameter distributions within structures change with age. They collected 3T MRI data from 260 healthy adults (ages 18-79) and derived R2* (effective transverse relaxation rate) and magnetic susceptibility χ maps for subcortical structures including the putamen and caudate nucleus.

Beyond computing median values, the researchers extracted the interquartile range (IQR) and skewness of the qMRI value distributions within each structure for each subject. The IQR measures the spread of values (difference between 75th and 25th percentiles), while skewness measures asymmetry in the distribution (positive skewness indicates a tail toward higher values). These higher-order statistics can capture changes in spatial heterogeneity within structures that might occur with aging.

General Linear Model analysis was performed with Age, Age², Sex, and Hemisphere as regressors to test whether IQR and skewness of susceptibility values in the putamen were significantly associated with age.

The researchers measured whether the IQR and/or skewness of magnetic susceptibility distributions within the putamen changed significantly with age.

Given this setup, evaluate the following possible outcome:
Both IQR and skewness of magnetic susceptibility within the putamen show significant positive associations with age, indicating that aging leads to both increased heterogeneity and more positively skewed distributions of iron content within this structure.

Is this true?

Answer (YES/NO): NO